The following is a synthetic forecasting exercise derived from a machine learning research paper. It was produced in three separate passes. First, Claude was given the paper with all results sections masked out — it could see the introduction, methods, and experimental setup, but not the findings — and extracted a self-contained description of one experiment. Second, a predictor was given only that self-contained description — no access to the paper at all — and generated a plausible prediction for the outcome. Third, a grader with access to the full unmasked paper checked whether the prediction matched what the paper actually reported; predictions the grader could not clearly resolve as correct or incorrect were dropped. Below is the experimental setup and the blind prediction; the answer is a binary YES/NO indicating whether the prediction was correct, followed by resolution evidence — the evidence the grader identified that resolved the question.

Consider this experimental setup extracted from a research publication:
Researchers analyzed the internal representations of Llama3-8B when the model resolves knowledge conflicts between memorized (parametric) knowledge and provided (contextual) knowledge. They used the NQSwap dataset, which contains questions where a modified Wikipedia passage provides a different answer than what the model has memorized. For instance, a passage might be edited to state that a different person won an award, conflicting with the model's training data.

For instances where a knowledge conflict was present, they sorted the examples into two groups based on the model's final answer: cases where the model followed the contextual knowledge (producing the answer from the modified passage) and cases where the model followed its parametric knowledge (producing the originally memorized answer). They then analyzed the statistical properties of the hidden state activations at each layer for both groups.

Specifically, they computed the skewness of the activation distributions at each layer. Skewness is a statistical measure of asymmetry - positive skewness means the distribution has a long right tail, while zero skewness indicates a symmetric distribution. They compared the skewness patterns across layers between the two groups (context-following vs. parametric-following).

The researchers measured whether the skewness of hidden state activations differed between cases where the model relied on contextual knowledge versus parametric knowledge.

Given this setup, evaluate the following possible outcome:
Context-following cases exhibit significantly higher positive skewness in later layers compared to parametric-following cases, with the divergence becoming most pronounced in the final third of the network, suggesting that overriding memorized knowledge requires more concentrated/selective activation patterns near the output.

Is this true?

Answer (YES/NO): YES